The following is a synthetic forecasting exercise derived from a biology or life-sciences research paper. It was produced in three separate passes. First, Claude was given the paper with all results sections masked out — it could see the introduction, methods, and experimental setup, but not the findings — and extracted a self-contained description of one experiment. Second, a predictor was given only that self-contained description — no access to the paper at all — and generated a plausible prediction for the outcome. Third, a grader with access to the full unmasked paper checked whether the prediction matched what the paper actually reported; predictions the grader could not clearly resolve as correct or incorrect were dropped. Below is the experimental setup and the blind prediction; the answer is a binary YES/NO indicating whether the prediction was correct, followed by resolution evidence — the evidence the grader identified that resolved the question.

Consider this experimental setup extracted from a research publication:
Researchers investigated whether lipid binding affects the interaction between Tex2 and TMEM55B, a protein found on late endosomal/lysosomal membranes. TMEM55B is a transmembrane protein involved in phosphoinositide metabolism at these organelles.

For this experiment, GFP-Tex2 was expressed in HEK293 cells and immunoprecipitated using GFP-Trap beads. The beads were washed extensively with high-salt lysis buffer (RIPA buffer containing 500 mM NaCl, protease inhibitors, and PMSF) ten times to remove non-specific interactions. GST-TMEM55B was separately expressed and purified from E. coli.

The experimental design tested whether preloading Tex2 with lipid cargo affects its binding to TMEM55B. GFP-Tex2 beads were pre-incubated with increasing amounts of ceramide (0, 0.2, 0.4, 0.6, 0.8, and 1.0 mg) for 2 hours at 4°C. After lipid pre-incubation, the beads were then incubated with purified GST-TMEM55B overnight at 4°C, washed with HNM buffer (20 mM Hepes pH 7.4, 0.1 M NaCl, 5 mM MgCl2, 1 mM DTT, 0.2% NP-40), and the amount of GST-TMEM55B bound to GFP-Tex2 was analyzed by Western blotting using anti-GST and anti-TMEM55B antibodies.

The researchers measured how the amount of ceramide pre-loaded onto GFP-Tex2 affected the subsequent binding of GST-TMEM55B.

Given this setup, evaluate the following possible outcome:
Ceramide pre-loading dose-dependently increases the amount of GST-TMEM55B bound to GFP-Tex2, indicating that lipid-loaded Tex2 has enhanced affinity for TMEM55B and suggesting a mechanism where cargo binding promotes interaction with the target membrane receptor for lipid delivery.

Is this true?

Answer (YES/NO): NO